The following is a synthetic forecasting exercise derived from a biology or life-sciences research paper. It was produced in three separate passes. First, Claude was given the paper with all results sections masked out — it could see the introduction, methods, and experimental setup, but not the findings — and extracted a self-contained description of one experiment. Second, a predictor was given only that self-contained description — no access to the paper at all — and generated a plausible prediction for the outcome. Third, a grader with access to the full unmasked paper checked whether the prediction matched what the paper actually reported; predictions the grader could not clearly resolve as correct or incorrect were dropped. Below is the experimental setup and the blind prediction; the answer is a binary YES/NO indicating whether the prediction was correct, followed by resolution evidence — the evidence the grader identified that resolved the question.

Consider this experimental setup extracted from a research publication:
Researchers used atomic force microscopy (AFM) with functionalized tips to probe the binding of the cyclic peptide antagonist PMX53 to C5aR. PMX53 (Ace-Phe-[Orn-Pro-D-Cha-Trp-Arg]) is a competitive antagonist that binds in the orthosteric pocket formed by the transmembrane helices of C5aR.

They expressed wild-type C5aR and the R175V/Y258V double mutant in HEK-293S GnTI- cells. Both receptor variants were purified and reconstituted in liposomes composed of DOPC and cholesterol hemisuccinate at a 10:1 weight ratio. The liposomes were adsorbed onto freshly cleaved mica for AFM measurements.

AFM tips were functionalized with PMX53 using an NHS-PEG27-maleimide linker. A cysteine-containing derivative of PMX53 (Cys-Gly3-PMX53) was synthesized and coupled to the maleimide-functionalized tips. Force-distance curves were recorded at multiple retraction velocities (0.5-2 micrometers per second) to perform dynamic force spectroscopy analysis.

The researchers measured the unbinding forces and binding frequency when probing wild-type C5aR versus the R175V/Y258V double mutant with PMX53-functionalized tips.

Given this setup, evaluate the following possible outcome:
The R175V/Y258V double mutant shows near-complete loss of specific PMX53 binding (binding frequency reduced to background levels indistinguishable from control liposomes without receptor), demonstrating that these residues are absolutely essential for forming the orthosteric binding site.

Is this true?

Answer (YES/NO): NO